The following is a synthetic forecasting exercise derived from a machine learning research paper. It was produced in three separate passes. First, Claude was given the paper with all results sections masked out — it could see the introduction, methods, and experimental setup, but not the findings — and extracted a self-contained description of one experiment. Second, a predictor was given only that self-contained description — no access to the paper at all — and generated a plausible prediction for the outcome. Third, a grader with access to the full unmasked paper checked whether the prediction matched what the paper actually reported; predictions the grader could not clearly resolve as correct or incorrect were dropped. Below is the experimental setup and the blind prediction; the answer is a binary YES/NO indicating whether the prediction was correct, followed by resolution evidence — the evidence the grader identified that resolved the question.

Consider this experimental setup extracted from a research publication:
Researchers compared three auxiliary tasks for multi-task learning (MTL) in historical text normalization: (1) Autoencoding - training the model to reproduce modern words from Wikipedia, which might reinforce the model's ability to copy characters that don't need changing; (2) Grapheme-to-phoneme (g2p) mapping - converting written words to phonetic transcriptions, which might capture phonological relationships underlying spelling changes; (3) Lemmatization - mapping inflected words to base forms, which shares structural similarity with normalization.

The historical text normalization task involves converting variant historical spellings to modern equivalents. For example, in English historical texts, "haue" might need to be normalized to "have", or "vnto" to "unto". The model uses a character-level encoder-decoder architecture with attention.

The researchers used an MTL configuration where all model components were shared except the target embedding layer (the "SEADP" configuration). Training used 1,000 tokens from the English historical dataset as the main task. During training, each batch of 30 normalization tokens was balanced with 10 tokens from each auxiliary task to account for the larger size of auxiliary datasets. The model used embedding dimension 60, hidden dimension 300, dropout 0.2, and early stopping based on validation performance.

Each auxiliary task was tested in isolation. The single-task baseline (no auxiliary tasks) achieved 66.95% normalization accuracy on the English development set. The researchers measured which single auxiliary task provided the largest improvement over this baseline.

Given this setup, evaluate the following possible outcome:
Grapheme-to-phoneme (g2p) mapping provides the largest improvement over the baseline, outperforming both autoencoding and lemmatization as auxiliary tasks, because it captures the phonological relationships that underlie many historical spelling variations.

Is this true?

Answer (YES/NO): NO